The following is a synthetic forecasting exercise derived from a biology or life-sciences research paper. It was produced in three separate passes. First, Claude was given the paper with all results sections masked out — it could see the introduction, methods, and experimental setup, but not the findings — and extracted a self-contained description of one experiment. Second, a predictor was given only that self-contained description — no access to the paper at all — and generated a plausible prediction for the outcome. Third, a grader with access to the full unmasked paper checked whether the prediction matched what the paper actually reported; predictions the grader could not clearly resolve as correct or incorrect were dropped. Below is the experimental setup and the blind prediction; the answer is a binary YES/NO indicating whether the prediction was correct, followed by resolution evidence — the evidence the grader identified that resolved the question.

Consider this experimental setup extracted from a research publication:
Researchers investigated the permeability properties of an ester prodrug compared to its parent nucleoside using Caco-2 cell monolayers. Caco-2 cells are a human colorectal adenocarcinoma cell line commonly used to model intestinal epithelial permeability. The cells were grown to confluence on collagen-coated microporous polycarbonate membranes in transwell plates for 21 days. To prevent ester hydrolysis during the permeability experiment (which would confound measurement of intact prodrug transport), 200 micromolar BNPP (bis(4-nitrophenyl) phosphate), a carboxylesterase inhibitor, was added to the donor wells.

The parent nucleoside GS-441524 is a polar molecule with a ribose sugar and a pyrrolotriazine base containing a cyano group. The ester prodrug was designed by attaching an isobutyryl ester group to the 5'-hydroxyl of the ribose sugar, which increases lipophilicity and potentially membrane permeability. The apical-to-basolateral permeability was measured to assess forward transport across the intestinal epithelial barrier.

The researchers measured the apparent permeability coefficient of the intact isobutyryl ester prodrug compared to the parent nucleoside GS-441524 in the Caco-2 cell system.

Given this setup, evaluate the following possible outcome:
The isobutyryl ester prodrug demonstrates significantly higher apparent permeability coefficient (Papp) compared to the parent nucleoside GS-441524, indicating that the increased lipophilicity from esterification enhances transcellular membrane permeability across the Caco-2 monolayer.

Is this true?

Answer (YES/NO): YES